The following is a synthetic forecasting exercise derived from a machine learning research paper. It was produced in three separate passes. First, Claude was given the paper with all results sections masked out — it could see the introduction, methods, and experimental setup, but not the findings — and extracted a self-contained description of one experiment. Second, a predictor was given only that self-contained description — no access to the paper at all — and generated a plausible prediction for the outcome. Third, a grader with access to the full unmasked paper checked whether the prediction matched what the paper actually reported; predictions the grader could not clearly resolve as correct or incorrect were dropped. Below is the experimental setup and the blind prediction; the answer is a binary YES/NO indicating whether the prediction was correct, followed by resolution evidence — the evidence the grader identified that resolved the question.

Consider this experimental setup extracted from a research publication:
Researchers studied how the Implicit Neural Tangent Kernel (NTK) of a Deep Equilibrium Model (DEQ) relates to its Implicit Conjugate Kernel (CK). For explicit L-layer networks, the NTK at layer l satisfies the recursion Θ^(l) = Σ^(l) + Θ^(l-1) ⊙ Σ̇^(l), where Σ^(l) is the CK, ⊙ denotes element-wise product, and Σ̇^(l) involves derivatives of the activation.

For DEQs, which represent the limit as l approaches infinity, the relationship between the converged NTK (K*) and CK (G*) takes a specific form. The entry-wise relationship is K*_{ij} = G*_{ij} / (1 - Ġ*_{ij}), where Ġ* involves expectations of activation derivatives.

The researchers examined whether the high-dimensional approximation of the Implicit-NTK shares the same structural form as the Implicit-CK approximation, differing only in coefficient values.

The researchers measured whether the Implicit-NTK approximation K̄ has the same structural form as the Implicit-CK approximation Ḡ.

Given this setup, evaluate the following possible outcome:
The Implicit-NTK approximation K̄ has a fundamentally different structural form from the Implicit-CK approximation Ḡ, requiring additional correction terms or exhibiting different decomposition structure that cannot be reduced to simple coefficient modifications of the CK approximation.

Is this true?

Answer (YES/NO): NO